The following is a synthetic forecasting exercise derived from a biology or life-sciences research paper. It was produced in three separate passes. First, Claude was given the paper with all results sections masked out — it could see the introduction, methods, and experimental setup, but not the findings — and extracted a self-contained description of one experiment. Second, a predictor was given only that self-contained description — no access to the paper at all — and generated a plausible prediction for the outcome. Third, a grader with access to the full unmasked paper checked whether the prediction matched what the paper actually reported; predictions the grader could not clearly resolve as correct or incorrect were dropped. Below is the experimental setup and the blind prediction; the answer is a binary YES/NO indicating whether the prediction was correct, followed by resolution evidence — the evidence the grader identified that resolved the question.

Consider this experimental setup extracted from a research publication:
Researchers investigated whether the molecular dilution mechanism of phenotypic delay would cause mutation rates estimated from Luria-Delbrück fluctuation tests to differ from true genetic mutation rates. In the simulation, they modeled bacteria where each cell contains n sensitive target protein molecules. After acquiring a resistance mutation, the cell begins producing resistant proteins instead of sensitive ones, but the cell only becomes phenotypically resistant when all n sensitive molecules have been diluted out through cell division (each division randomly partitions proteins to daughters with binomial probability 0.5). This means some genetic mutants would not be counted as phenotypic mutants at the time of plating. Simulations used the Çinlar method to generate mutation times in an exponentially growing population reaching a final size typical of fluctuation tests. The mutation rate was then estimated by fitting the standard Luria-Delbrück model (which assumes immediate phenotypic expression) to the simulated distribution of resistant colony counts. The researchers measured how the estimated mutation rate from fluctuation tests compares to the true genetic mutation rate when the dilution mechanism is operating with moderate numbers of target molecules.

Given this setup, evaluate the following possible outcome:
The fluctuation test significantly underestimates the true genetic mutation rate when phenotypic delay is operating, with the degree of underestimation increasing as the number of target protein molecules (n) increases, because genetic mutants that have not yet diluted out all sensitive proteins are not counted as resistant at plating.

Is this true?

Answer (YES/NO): YES